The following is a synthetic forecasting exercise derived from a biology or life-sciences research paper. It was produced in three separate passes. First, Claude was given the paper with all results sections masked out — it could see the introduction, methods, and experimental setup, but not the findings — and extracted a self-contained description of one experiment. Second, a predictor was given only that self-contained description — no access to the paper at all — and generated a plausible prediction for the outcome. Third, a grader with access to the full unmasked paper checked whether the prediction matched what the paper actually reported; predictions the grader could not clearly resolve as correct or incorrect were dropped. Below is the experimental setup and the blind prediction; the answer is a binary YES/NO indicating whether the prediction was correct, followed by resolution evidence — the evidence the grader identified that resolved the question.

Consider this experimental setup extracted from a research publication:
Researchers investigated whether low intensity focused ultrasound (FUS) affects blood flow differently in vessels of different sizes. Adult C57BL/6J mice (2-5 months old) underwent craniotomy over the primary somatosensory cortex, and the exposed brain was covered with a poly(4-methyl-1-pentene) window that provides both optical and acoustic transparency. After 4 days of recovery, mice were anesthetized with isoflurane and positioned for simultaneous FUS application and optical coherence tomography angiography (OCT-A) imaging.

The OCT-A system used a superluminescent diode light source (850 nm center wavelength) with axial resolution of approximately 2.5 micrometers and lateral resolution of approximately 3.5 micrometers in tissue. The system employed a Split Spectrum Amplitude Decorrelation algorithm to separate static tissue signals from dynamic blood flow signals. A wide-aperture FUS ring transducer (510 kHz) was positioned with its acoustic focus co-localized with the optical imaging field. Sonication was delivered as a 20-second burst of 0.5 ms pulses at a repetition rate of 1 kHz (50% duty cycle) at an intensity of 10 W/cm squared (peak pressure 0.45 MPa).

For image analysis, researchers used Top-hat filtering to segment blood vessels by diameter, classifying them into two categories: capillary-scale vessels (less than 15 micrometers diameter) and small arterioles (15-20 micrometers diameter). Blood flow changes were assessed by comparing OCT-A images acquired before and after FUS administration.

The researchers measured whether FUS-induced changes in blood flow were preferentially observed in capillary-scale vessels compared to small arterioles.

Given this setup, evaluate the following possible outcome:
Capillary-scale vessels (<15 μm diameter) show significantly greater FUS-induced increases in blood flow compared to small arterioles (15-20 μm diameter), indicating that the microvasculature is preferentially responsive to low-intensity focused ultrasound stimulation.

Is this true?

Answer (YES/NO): YES